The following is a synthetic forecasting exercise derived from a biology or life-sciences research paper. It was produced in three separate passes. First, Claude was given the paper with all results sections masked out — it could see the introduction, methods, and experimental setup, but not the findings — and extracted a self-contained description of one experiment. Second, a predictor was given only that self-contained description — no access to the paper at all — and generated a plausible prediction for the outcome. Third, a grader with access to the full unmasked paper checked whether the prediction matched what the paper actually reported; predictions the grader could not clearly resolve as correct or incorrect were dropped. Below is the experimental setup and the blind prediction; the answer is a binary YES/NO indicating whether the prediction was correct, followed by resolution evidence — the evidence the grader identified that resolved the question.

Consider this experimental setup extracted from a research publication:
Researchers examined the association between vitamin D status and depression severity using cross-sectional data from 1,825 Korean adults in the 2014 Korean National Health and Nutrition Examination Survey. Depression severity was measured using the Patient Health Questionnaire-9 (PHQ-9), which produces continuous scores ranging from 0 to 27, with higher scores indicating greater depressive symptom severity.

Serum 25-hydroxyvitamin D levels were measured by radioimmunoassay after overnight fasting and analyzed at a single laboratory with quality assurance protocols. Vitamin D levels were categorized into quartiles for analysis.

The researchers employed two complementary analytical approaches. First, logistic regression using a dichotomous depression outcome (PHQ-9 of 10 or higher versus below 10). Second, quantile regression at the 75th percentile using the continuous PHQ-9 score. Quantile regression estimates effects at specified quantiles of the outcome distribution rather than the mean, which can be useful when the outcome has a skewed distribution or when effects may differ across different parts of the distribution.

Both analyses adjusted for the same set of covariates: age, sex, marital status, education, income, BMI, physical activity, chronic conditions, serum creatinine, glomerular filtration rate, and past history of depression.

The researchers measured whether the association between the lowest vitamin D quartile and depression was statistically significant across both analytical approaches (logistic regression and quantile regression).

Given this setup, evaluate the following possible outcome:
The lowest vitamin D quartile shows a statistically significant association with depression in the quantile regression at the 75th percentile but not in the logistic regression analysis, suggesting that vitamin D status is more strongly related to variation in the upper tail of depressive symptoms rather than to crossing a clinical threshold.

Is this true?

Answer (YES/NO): YES